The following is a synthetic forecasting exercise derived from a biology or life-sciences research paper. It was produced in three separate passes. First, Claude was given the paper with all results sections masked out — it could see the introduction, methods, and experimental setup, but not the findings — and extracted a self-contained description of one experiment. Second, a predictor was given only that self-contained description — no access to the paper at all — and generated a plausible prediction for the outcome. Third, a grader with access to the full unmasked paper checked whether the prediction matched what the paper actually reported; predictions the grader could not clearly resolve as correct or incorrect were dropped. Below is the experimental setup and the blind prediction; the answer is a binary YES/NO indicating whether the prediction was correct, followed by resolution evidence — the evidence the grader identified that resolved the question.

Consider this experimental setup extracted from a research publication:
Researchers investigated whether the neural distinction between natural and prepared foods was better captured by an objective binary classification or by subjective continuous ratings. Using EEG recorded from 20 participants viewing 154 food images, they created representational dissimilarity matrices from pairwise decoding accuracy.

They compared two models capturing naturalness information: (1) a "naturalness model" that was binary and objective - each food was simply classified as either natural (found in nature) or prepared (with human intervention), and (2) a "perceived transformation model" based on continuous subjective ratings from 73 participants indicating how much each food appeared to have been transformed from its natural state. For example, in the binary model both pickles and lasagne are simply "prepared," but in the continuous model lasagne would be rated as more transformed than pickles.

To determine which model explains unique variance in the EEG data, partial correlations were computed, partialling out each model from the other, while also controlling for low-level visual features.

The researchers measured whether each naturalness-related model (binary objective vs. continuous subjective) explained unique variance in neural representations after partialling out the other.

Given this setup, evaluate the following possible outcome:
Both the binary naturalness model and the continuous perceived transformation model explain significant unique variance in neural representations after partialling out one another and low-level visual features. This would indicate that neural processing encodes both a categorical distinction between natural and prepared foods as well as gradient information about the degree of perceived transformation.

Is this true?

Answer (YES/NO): NO